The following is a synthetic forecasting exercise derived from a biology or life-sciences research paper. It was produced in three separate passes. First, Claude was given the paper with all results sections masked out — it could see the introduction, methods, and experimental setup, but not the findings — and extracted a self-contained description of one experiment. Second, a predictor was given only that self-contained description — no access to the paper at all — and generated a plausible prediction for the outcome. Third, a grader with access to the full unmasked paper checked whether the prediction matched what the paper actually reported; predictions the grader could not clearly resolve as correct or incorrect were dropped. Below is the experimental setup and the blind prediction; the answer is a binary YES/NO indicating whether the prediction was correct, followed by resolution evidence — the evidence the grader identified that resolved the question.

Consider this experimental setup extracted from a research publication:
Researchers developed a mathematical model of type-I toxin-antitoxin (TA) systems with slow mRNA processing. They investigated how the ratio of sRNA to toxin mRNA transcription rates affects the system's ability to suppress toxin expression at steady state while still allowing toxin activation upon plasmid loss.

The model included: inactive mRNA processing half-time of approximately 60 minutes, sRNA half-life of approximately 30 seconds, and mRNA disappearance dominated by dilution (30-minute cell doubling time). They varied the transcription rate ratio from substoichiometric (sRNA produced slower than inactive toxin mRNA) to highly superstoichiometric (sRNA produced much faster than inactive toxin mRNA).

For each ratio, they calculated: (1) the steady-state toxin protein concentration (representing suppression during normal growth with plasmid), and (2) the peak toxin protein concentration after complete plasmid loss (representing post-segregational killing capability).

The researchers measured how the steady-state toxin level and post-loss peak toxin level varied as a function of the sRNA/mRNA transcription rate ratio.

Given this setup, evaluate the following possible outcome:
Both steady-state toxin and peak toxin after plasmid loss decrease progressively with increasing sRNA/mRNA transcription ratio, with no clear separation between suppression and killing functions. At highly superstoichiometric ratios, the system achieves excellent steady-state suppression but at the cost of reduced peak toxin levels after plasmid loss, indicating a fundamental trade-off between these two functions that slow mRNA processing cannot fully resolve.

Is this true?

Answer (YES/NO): NO